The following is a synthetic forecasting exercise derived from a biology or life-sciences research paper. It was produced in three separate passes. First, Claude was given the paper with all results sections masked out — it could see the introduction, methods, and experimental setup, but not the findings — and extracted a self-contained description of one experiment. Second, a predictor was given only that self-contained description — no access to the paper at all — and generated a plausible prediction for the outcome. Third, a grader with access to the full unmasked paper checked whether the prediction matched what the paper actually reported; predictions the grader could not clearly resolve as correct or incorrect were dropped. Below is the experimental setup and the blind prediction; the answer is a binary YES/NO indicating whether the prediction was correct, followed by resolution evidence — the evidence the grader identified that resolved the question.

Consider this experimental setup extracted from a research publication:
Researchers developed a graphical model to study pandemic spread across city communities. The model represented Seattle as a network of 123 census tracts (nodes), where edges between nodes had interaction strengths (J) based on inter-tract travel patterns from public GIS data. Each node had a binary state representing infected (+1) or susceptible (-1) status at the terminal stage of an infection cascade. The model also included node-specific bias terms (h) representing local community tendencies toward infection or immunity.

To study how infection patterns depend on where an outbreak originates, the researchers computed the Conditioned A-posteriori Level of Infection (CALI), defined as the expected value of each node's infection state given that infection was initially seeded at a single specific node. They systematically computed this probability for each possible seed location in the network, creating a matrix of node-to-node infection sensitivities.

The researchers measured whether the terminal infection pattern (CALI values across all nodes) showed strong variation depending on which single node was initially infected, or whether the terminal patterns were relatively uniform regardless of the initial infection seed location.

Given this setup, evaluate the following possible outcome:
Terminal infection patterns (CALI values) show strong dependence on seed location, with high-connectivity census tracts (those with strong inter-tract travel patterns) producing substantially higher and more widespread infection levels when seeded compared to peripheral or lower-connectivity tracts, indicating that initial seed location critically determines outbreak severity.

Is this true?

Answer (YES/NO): YES